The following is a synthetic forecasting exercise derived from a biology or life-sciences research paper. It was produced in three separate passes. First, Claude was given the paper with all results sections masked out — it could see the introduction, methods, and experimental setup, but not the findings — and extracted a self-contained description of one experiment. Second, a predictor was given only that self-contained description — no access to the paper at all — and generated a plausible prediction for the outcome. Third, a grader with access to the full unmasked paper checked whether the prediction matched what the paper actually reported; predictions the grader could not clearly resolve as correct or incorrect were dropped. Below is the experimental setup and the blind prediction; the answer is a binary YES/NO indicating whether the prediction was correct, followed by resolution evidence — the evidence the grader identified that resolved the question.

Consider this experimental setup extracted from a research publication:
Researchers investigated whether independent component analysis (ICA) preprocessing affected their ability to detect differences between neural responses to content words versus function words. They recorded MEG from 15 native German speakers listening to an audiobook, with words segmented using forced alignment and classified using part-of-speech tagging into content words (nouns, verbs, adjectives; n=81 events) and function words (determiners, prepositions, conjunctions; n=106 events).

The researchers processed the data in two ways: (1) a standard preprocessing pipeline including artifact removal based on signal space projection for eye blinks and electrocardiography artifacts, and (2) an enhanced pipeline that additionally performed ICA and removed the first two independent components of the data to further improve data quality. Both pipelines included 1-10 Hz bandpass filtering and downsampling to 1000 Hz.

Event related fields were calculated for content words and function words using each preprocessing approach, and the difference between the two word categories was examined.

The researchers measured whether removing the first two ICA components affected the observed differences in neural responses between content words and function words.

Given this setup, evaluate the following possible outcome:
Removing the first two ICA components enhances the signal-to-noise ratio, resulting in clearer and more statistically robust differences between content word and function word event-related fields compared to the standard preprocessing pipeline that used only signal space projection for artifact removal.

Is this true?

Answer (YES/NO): NO